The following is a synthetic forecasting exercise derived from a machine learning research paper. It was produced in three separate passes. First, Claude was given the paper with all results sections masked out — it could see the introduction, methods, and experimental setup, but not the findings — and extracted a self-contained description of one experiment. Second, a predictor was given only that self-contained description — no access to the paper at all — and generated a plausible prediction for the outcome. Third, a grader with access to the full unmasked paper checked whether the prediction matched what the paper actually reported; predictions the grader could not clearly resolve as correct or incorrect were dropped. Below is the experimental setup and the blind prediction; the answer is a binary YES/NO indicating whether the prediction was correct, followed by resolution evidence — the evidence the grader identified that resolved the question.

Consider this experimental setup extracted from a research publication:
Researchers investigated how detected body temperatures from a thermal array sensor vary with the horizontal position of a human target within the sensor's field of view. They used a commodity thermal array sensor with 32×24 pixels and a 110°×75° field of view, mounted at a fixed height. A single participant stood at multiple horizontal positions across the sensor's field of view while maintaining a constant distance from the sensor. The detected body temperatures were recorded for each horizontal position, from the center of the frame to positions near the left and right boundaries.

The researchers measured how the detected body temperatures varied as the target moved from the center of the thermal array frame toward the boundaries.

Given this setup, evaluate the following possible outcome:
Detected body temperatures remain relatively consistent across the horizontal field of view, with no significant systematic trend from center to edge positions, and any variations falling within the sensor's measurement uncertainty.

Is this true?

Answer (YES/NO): NO